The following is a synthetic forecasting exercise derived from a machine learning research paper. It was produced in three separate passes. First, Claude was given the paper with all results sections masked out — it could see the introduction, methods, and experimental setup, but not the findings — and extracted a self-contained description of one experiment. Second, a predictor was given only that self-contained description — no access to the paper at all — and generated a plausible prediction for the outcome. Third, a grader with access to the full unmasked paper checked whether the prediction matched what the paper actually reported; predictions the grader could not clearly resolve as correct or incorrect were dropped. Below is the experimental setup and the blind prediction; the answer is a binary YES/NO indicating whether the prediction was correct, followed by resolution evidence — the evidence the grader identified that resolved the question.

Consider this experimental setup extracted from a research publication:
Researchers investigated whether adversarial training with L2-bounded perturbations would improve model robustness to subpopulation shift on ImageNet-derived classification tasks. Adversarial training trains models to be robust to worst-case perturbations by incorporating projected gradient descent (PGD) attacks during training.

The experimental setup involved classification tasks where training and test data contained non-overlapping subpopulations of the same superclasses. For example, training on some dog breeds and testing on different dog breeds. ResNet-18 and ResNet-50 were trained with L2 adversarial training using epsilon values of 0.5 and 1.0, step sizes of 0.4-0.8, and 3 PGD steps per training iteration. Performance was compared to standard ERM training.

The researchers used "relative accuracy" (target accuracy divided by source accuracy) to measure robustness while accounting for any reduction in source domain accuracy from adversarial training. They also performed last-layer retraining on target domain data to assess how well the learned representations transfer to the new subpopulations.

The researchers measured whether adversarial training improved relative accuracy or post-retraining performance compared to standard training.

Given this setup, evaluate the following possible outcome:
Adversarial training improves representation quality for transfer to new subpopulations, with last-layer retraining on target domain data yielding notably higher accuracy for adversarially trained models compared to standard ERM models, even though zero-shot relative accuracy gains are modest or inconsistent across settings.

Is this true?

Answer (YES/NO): YES